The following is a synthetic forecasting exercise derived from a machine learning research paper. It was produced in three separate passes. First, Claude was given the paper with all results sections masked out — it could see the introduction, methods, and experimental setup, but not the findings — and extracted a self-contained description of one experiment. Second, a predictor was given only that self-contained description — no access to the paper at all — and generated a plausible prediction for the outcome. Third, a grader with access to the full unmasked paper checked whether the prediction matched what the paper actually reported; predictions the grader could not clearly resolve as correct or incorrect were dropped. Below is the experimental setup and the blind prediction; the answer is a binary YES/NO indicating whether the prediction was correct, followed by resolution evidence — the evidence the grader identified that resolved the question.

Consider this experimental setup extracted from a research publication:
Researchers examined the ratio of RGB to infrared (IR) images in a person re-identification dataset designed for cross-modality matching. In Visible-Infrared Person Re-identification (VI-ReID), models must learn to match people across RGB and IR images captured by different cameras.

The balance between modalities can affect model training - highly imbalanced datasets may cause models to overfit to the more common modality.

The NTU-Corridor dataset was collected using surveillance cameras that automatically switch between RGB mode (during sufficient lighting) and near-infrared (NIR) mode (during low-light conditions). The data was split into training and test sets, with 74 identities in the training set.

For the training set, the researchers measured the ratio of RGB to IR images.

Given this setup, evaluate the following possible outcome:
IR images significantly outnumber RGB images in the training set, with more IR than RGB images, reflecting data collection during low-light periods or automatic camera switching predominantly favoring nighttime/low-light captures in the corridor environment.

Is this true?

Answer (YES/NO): NO